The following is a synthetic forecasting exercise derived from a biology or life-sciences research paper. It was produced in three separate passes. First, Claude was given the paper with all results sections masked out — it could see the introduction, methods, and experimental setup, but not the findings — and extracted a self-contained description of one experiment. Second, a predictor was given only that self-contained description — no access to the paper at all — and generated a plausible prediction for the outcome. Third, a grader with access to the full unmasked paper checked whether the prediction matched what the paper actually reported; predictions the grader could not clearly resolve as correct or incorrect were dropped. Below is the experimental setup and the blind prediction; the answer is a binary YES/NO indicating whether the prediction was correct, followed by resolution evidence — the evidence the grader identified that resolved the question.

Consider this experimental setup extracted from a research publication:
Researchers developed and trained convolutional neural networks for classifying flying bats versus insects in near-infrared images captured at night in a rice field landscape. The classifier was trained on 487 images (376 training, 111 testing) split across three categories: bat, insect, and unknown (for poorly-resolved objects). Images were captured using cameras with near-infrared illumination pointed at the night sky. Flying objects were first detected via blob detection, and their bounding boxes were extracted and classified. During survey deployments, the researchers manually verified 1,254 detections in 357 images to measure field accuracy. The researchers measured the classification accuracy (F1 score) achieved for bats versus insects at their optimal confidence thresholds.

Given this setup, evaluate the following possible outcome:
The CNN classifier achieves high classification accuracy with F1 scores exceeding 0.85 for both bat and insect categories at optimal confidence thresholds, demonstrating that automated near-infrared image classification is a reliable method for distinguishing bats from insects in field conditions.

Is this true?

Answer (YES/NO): NO